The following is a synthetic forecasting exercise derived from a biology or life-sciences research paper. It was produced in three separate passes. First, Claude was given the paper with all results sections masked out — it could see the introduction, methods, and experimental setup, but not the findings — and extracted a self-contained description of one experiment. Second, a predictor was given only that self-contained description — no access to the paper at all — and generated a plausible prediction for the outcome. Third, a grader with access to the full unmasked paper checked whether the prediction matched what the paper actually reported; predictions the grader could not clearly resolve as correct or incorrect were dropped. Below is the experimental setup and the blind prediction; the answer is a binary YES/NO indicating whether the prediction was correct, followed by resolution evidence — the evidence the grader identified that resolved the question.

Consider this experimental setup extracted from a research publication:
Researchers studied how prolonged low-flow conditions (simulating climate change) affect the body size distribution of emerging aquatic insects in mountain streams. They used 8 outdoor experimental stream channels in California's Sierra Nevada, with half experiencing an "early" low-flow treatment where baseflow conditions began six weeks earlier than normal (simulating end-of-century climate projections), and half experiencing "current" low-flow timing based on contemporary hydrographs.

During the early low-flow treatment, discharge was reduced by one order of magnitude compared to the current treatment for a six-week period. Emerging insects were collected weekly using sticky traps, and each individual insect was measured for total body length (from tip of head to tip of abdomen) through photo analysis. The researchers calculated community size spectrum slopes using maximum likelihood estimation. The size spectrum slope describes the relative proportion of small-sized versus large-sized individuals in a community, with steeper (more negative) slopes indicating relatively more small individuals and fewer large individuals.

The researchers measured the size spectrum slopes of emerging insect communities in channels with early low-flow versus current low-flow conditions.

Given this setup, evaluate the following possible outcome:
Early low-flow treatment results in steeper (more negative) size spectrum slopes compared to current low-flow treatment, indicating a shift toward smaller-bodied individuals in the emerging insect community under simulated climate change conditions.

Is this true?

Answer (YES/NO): NO